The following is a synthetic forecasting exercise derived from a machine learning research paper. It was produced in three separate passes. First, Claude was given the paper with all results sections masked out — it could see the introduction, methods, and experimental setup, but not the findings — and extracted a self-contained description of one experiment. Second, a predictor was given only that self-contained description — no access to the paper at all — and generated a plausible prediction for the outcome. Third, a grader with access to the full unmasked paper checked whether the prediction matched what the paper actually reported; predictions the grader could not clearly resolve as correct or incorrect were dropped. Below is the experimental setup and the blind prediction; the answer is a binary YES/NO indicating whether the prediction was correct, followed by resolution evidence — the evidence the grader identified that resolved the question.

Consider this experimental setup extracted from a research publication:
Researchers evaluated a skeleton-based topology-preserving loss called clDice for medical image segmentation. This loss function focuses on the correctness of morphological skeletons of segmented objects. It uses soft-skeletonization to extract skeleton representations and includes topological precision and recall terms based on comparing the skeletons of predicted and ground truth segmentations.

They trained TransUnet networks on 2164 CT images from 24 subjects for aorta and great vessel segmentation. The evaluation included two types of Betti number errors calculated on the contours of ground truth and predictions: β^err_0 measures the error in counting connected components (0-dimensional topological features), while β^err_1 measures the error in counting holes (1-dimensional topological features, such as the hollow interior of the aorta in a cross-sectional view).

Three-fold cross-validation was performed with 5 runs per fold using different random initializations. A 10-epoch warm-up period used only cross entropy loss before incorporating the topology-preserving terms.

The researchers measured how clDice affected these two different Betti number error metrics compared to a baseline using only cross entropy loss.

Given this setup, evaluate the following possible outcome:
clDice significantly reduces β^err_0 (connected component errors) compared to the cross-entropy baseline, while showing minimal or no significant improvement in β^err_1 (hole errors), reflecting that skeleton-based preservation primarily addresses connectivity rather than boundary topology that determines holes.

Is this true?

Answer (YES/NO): NO